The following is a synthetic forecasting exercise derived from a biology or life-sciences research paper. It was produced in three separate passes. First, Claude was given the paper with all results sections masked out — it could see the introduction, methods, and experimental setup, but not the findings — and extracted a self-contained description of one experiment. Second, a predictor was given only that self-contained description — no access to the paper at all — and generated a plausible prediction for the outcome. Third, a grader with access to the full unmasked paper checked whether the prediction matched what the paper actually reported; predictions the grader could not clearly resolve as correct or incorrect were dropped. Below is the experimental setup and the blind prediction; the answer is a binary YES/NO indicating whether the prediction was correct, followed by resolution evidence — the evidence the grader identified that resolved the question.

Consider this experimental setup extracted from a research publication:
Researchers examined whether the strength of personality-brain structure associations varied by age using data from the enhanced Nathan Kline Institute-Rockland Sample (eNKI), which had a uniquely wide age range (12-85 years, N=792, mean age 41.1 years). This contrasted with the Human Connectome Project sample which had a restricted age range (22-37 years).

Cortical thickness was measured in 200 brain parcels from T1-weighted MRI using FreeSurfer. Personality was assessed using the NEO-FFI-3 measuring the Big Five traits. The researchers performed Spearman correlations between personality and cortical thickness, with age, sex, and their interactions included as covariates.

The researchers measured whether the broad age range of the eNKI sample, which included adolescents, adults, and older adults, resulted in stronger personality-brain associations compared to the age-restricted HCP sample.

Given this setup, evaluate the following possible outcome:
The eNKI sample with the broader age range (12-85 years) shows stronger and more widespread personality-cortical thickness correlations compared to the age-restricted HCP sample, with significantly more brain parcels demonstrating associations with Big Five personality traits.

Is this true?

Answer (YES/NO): NO